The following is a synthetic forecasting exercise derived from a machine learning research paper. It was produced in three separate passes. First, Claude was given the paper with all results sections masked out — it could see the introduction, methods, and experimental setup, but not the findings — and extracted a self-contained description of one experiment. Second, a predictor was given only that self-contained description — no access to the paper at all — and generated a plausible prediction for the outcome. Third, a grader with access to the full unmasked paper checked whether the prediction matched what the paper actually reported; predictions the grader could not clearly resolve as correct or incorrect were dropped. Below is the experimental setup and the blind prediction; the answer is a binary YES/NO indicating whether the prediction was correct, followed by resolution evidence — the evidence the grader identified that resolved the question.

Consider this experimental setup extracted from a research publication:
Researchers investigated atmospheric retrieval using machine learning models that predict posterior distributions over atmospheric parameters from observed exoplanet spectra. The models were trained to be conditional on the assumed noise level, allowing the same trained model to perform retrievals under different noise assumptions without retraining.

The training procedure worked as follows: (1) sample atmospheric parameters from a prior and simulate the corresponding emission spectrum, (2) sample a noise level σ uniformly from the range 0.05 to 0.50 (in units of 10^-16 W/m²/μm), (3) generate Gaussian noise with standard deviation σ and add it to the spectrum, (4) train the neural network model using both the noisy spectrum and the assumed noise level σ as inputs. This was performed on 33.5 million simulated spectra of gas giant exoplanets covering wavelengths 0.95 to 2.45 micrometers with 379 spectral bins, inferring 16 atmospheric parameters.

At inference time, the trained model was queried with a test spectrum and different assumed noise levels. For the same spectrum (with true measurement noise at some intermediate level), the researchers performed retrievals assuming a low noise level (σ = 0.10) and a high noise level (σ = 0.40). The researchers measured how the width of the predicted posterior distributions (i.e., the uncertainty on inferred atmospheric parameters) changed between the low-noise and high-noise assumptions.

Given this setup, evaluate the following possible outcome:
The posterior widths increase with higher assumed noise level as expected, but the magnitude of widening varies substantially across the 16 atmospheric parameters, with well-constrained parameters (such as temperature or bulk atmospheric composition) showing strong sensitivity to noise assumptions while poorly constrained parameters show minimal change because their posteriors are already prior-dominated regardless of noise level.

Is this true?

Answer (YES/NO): NO